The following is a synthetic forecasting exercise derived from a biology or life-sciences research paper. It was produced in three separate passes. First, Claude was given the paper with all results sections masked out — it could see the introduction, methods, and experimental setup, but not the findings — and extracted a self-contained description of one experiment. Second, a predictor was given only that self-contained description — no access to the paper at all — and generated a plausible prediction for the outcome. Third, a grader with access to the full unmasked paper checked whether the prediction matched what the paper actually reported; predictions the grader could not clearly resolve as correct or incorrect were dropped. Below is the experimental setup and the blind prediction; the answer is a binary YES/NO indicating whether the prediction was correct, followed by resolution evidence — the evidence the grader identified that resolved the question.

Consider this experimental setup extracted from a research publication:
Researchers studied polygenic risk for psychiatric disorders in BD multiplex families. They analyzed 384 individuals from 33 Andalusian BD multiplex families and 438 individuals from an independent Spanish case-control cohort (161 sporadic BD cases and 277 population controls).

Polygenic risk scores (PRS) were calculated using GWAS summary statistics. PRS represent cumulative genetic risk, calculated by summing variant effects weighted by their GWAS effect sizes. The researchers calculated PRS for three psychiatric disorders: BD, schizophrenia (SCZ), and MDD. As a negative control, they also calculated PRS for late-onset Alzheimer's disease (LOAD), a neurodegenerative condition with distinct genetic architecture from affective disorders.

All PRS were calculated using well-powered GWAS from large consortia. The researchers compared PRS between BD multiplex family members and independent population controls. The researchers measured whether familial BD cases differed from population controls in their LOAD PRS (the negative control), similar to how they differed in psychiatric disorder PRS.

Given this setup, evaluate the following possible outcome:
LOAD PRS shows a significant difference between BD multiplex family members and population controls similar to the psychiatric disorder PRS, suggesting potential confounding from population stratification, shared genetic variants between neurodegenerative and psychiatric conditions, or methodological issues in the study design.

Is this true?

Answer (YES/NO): NO